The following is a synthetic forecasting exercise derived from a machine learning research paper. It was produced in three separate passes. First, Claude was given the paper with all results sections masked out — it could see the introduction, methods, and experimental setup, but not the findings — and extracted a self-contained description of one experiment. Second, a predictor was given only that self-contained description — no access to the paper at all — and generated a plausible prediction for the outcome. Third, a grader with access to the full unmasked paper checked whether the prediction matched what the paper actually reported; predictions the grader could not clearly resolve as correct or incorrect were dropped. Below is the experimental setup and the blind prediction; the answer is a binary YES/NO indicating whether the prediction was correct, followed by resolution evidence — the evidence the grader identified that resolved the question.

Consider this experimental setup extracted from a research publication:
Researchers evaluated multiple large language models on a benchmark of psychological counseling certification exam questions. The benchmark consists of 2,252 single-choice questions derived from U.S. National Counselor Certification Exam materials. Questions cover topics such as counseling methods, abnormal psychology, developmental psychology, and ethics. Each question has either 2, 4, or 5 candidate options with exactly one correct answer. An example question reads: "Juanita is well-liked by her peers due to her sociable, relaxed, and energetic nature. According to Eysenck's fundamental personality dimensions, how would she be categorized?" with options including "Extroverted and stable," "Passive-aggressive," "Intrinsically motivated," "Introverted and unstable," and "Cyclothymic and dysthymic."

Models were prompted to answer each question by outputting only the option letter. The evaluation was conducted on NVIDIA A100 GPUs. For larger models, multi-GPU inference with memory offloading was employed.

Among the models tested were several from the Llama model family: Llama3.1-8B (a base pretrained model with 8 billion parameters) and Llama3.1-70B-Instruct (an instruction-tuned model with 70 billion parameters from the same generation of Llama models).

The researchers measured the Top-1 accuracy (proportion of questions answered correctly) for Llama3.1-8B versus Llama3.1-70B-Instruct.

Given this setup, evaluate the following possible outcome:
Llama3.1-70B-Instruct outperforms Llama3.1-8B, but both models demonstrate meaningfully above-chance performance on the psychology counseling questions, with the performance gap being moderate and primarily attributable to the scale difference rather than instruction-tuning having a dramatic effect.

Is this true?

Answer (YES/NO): NO